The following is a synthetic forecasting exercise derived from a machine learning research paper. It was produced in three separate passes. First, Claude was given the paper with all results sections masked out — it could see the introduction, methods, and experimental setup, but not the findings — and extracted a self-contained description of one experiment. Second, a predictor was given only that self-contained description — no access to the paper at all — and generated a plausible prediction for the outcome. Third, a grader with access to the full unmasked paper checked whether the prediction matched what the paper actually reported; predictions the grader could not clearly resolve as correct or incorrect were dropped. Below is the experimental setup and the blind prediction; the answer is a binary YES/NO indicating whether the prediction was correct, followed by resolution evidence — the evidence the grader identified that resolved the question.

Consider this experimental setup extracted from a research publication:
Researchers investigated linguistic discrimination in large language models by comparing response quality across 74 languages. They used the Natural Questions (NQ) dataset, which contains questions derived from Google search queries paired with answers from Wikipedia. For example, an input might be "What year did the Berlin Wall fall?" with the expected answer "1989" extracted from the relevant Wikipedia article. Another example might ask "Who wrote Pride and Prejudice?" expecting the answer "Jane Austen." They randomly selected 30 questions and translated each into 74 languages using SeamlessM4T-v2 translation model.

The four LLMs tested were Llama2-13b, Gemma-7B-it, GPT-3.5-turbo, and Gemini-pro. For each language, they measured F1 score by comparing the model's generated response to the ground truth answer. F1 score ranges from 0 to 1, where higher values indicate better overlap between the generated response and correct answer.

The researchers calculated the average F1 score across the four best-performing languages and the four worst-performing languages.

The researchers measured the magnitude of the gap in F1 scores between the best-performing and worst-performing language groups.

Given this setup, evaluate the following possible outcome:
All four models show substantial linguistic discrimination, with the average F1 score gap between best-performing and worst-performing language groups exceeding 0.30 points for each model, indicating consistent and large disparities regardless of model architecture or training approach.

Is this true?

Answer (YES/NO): NO